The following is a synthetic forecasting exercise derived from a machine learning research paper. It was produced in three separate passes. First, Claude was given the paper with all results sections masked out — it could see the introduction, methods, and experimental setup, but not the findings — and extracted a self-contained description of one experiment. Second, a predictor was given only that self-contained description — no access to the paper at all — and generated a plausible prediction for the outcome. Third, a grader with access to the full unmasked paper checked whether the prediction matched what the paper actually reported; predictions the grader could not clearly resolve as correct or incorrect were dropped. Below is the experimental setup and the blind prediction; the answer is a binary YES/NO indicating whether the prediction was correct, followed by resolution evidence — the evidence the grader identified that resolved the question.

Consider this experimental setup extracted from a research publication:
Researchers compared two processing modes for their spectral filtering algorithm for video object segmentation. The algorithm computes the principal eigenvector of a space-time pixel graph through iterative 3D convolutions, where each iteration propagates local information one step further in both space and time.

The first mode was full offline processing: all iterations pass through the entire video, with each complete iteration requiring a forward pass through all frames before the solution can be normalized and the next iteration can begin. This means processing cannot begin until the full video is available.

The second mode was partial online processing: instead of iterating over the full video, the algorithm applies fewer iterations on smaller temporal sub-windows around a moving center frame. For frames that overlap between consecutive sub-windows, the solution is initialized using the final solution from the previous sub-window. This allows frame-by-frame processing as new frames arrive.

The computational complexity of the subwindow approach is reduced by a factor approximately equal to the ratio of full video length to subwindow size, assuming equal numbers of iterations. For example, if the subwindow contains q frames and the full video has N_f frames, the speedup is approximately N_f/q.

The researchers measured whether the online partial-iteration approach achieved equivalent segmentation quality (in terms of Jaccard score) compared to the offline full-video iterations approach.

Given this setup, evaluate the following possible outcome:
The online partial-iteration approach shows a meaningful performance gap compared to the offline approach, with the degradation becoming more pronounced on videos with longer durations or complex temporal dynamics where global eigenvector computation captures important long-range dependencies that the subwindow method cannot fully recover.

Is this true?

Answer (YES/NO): NO